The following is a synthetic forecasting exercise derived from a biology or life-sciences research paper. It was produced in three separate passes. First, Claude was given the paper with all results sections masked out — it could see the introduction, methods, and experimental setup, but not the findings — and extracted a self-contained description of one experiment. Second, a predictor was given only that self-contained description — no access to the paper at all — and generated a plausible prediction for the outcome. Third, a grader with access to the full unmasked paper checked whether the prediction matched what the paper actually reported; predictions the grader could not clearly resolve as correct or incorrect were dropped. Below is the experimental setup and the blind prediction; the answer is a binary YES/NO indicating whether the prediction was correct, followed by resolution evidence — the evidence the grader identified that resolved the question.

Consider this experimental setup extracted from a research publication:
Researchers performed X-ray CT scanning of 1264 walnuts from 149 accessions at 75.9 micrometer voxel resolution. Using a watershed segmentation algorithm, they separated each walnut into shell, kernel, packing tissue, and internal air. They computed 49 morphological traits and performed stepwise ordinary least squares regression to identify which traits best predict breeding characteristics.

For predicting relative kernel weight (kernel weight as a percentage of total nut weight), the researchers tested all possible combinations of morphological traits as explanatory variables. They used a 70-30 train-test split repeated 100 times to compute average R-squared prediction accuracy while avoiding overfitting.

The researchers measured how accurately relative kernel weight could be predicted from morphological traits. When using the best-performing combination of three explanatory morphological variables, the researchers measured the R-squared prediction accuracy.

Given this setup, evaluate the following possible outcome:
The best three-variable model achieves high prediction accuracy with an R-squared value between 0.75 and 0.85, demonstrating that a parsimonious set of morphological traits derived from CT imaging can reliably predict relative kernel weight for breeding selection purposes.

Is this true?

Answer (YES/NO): YES